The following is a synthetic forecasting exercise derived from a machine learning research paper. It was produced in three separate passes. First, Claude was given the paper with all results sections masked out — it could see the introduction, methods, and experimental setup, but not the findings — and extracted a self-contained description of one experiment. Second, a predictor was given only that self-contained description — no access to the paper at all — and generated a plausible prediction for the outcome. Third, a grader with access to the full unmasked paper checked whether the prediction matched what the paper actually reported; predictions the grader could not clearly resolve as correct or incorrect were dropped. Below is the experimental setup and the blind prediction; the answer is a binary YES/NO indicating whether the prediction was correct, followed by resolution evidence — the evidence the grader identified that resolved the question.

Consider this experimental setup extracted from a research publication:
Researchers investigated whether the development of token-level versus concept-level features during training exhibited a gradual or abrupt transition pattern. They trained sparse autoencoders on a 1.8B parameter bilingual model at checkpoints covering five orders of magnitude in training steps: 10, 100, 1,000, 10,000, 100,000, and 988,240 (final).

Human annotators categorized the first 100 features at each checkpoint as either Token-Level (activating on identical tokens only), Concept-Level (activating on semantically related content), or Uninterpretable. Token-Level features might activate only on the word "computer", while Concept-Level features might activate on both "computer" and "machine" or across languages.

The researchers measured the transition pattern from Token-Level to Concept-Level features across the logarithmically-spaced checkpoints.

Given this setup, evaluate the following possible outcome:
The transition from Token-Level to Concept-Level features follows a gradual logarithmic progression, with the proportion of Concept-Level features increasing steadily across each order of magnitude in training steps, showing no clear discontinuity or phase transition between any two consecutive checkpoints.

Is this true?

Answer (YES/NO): NO